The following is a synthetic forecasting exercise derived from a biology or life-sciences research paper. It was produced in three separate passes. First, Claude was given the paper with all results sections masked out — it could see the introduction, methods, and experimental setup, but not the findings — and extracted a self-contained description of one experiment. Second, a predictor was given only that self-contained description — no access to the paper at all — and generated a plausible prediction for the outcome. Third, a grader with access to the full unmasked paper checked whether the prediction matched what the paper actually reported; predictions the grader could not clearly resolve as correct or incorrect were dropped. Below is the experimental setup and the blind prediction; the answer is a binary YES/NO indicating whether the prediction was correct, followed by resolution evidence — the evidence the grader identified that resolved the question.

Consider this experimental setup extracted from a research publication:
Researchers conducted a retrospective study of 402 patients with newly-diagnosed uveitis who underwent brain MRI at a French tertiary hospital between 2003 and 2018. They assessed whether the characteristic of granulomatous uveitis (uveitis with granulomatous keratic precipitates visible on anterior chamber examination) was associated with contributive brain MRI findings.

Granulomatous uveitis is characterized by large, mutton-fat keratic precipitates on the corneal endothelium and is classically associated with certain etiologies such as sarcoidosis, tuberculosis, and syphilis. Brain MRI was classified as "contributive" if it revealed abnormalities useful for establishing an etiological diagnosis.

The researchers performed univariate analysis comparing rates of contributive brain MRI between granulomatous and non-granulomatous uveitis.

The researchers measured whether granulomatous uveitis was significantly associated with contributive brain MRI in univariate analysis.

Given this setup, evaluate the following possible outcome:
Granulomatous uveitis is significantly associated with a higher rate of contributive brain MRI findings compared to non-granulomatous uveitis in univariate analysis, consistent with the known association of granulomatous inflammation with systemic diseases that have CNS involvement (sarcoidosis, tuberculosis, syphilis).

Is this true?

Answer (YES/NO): YES